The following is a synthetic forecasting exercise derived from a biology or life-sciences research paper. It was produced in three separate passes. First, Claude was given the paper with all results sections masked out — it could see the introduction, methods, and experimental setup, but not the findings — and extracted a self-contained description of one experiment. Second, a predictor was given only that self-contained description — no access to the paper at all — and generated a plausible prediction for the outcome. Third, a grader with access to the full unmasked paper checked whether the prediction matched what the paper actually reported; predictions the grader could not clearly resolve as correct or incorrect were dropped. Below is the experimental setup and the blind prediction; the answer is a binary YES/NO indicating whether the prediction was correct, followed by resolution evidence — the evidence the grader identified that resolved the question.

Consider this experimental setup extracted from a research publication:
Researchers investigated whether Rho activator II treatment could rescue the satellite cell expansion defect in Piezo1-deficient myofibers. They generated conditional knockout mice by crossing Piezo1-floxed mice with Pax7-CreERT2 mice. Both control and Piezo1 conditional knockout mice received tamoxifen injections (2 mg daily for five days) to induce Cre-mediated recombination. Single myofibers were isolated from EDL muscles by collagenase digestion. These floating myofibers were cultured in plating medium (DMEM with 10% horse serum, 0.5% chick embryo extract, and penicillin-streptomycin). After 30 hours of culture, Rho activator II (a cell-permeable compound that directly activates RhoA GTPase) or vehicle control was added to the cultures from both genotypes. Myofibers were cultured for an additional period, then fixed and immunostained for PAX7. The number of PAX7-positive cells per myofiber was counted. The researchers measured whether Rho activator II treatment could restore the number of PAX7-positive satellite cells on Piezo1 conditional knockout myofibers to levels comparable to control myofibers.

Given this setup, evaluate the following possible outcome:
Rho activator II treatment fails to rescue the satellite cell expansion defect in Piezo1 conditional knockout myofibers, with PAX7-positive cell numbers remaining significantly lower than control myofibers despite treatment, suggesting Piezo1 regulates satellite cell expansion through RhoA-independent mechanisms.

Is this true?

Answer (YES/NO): NO